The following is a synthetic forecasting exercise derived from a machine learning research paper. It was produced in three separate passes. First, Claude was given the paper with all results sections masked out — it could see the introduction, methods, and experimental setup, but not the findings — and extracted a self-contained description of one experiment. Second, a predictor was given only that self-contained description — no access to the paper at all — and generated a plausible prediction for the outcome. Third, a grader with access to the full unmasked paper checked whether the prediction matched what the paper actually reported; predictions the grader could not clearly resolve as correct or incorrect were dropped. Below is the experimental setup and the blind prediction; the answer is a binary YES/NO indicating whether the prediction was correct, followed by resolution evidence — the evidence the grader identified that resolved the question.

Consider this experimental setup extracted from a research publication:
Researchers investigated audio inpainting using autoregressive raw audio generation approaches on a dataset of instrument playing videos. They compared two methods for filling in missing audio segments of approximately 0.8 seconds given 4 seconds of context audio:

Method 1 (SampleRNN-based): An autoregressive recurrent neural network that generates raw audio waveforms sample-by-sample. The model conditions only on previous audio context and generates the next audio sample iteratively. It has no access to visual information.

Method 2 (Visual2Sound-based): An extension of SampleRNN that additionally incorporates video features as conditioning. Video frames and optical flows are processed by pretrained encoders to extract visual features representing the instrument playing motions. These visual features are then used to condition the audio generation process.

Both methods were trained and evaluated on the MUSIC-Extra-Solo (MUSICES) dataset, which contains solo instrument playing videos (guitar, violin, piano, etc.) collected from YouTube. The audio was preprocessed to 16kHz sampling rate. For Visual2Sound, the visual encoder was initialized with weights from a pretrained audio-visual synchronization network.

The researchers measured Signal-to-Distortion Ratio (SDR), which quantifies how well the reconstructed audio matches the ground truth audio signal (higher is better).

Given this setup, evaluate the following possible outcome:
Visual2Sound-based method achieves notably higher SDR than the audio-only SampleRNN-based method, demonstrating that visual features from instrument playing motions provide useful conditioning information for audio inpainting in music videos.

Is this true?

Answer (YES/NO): NO